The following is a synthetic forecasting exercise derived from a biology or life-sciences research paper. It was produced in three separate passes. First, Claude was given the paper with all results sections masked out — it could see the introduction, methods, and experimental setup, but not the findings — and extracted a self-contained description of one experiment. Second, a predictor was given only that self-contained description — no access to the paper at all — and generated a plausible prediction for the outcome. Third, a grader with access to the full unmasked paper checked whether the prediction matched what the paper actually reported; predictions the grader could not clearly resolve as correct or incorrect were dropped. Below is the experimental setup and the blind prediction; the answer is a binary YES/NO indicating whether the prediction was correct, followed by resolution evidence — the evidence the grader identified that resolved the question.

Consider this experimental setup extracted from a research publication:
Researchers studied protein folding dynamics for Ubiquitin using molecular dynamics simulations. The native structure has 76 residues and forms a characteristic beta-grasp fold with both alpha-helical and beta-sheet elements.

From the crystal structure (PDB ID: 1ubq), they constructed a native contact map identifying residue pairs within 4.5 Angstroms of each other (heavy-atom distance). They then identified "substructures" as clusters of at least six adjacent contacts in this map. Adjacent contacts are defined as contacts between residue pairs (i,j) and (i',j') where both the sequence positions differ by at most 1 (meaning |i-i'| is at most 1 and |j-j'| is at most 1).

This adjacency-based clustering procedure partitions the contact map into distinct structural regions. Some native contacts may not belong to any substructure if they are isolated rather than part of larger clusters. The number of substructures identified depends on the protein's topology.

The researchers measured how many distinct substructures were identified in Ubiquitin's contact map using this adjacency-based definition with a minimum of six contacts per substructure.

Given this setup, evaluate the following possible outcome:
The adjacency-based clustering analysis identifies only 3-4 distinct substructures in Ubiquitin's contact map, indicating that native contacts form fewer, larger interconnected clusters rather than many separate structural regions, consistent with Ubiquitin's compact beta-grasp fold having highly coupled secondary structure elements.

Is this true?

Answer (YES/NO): NO